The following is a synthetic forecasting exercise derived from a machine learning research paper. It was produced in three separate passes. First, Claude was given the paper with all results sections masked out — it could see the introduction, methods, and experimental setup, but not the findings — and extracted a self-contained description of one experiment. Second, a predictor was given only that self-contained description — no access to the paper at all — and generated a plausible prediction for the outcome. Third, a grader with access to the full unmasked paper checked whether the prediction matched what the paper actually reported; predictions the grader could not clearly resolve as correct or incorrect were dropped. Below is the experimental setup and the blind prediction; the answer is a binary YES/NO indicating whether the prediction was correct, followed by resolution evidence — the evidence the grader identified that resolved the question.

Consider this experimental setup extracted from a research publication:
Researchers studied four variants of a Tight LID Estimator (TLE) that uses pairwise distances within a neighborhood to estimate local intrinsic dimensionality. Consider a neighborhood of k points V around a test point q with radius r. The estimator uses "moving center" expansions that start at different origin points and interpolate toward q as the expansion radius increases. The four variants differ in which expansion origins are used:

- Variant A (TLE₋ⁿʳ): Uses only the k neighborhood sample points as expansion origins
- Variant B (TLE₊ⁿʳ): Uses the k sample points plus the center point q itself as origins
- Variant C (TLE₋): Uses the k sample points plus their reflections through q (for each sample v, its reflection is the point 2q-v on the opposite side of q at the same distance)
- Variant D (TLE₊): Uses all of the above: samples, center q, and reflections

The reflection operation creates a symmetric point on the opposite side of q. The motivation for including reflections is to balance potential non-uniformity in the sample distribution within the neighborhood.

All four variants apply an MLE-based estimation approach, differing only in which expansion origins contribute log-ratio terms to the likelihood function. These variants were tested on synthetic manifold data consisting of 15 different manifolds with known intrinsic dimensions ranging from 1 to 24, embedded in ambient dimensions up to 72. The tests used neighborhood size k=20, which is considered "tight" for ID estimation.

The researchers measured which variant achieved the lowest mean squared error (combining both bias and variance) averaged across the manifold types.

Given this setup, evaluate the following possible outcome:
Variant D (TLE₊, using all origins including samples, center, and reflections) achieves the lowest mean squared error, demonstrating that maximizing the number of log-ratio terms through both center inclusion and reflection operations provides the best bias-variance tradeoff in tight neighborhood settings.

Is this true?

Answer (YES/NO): NO